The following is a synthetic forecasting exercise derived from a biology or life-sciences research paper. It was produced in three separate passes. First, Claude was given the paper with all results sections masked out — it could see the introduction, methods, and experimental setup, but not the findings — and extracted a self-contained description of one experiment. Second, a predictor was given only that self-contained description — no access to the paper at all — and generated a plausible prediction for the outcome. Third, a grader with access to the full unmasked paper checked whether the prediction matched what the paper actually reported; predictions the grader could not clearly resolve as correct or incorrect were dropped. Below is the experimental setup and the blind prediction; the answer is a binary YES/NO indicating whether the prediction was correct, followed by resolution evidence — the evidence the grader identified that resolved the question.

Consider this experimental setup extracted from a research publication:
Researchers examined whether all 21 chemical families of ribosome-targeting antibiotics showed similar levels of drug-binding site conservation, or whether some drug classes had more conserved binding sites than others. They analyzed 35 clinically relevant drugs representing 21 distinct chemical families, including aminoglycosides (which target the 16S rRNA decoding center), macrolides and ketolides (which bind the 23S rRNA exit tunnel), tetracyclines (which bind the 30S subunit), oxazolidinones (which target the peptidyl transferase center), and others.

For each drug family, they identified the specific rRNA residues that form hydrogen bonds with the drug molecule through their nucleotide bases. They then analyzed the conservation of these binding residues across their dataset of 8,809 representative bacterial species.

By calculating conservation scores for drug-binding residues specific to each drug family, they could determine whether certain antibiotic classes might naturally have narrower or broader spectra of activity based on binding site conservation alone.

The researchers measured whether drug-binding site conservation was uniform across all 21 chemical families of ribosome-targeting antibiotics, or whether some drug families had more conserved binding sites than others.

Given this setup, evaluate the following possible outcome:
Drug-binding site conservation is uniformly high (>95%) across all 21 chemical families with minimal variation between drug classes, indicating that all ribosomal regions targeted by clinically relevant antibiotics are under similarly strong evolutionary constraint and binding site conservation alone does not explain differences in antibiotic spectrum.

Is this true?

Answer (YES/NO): NO